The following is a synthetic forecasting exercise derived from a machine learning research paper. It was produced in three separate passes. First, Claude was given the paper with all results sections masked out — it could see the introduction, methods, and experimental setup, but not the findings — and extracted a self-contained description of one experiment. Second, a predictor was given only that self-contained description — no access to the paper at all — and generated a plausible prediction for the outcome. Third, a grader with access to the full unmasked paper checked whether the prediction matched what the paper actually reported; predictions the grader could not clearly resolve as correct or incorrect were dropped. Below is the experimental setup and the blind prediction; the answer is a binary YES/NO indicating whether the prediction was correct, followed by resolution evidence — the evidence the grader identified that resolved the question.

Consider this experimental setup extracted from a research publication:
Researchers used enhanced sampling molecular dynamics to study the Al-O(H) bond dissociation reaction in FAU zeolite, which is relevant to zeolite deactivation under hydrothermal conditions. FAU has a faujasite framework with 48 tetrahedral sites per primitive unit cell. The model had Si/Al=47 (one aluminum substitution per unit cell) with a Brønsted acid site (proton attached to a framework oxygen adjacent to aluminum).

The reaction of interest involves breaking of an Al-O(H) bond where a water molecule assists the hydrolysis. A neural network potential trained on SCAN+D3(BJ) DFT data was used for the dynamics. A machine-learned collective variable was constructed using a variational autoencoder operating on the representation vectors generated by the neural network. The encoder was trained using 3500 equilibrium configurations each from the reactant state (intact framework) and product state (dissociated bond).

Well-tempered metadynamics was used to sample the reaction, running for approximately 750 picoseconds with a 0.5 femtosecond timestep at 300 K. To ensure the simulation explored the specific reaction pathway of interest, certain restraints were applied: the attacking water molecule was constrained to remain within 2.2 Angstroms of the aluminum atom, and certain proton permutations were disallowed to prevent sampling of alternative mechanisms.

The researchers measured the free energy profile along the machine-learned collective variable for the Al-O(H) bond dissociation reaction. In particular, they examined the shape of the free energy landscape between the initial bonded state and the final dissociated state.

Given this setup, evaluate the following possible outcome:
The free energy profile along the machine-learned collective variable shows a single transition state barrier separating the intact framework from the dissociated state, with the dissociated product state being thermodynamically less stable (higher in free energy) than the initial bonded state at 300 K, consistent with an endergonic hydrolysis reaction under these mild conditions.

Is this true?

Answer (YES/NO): NO